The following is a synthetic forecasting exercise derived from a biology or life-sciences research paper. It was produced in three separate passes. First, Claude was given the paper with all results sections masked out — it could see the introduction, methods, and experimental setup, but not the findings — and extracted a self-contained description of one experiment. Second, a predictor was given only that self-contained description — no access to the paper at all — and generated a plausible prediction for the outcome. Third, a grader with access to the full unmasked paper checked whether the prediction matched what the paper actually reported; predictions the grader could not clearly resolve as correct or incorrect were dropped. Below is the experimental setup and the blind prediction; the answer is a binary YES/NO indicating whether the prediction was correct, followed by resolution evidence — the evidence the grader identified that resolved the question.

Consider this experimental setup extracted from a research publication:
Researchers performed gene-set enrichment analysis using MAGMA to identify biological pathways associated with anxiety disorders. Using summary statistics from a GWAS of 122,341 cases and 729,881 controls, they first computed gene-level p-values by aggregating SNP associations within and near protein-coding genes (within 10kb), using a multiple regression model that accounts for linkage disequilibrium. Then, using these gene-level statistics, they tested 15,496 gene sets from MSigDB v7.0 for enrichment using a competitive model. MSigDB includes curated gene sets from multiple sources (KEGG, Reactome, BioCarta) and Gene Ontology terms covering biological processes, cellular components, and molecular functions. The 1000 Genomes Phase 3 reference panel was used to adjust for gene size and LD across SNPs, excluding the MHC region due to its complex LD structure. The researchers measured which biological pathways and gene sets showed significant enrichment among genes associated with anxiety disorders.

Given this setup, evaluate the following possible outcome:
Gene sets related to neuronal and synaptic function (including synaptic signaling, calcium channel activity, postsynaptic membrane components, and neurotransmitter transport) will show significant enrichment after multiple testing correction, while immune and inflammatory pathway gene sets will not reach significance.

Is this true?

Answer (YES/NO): NO